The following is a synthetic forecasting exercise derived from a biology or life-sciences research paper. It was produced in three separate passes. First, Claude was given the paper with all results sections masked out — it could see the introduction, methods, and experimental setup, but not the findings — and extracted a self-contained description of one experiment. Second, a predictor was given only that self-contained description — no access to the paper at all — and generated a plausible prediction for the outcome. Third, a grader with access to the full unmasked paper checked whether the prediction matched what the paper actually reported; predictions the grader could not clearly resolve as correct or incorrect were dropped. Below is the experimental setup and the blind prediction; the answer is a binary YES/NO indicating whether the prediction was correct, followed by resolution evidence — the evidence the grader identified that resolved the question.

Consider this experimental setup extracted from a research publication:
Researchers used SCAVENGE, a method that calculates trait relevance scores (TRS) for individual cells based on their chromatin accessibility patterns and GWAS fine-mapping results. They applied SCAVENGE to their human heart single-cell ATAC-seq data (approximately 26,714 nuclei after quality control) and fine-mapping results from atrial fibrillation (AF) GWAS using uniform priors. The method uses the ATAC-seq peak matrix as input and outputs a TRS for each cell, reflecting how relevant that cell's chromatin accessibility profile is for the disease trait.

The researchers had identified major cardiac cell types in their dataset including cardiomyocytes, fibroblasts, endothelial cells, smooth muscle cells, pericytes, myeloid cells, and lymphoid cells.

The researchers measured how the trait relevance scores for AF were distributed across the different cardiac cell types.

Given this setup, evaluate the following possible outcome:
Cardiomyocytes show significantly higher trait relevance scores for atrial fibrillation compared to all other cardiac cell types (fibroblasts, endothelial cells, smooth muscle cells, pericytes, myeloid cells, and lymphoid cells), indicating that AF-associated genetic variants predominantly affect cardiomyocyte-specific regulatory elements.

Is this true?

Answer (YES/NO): YES